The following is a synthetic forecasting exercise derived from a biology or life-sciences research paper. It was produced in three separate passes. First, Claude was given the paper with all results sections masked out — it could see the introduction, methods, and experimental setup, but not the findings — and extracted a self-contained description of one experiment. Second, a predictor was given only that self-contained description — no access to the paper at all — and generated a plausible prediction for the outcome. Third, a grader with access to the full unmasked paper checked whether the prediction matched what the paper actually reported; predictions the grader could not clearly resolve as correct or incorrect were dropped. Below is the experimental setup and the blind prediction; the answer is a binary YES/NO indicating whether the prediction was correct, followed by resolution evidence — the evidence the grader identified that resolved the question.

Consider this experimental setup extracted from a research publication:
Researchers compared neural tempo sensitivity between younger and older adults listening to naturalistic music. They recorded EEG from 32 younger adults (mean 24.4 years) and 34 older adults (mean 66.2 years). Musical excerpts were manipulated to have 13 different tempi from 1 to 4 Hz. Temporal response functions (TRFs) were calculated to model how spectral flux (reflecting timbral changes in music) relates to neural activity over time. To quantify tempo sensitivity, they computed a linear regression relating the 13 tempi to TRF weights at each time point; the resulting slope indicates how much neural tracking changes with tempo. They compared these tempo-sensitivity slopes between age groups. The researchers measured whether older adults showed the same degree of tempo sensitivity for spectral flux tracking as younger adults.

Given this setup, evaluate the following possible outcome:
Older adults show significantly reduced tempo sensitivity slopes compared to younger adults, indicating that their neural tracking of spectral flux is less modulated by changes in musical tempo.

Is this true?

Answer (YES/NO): YES